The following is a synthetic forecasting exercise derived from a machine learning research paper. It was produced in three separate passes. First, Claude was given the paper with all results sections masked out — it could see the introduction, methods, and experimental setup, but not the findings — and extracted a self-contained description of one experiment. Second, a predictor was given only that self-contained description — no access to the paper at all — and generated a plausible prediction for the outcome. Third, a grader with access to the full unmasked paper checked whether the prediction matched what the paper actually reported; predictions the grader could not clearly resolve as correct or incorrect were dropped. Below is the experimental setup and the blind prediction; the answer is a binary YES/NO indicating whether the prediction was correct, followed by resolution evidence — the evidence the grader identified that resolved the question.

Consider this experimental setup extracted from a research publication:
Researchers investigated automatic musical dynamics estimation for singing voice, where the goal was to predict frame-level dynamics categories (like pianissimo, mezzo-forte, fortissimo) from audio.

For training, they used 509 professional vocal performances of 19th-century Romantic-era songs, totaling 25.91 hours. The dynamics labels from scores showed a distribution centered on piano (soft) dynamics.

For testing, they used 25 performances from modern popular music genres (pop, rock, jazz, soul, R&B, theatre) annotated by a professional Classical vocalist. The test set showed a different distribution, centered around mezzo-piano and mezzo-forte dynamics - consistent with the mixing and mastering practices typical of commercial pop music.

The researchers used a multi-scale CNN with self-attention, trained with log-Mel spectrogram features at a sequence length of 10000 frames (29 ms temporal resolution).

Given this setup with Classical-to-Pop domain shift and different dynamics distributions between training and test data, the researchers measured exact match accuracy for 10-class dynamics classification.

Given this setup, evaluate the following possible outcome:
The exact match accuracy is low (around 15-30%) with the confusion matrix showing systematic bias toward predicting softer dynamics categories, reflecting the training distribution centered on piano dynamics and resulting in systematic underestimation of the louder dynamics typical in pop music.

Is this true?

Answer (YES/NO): NO